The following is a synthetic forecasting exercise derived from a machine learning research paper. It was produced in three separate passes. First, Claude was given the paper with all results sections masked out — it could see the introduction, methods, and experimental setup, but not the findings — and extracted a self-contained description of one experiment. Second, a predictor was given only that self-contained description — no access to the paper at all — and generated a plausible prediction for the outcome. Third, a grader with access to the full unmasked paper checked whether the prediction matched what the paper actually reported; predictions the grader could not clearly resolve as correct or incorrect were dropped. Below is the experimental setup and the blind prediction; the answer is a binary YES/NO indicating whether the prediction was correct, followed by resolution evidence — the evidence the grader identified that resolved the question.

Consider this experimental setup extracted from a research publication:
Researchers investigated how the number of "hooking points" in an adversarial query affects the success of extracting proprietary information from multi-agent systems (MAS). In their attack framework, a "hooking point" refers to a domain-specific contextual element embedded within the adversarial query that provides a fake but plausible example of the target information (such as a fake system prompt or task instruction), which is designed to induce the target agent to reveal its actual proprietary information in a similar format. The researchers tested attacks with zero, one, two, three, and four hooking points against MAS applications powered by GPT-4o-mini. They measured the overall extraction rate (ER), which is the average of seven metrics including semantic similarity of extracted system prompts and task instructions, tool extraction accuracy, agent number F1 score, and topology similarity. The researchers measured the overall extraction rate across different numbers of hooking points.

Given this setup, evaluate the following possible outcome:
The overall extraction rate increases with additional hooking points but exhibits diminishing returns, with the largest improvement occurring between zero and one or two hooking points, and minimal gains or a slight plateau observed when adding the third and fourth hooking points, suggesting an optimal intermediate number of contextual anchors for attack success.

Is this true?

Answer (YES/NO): NO